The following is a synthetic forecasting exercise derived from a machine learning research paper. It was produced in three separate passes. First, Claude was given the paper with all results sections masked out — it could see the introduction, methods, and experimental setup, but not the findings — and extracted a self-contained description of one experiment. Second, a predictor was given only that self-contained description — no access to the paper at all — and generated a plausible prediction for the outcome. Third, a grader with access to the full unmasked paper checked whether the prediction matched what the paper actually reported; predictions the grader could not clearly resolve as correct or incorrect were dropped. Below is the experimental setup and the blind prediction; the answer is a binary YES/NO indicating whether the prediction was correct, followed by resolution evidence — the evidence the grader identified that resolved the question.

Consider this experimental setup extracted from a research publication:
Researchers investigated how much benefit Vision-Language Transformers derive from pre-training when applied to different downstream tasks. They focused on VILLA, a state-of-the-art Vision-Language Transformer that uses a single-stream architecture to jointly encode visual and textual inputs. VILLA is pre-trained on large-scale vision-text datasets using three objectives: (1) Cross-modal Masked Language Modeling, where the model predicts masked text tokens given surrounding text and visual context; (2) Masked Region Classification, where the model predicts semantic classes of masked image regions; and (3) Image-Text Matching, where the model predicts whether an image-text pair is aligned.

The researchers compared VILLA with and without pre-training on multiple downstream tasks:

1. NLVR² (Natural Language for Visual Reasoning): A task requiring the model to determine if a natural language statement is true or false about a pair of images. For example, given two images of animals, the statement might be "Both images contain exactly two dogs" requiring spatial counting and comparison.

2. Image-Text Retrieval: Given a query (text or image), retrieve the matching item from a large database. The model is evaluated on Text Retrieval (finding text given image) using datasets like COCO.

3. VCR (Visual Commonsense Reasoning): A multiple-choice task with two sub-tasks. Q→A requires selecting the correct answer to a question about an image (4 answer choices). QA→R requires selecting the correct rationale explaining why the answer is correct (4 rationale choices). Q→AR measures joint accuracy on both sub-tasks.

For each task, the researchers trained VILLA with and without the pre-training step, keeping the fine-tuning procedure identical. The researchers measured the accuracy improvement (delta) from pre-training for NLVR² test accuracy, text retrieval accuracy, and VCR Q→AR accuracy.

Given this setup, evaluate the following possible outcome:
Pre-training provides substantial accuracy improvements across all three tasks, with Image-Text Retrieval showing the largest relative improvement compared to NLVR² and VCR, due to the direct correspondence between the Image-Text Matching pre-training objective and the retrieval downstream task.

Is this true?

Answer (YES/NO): NO